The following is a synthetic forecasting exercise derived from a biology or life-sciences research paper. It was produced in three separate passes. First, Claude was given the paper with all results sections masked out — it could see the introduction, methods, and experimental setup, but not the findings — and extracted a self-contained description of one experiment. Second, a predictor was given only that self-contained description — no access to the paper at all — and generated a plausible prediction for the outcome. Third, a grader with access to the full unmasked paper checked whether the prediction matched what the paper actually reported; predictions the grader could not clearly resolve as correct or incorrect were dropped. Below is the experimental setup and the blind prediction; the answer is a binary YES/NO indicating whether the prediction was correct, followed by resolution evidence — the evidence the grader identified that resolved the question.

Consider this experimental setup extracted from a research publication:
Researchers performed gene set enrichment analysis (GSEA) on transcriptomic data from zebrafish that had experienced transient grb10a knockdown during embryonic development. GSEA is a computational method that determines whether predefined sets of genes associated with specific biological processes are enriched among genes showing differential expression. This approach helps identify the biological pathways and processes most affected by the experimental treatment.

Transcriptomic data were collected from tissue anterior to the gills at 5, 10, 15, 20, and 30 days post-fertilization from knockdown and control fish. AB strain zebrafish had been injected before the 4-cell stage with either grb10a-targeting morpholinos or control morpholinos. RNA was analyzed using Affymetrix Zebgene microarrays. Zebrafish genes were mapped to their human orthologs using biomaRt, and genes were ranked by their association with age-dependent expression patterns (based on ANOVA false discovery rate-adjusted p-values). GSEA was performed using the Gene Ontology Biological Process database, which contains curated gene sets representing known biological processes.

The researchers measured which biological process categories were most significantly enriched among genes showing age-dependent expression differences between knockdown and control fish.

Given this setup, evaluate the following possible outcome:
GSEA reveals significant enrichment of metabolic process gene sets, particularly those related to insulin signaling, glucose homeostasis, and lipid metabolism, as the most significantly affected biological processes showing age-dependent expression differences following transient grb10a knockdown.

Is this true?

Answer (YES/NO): NO